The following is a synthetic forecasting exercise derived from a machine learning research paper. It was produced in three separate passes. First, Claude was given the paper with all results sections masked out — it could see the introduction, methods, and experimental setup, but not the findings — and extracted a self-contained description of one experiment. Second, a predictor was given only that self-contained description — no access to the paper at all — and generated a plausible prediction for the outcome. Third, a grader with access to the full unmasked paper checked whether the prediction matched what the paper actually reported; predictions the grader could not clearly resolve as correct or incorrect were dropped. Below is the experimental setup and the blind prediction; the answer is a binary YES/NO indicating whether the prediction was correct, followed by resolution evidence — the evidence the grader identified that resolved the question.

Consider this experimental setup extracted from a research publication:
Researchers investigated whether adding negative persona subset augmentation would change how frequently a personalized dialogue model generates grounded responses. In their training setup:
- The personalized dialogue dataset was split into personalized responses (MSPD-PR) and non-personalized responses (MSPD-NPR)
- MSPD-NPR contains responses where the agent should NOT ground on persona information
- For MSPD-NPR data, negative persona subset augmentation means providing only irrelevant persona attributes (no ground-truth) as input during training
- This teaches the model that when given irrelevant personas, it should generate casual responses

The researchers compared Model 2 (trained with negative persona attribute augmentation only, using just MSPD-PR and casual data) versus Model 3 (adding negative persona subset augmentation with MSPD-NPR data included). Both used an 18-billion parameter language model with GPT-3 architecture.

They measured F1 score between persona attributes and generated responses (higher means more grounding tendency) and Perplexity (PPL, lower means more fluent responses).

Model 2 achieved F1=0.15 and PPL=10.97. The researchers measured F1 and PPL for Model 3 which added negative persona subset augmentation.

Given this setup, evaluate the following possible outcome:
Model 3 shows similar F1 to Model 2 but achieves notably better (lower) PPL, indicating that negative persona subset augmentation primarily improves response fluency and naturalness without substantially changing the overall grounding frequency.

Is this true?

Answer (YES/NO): NO